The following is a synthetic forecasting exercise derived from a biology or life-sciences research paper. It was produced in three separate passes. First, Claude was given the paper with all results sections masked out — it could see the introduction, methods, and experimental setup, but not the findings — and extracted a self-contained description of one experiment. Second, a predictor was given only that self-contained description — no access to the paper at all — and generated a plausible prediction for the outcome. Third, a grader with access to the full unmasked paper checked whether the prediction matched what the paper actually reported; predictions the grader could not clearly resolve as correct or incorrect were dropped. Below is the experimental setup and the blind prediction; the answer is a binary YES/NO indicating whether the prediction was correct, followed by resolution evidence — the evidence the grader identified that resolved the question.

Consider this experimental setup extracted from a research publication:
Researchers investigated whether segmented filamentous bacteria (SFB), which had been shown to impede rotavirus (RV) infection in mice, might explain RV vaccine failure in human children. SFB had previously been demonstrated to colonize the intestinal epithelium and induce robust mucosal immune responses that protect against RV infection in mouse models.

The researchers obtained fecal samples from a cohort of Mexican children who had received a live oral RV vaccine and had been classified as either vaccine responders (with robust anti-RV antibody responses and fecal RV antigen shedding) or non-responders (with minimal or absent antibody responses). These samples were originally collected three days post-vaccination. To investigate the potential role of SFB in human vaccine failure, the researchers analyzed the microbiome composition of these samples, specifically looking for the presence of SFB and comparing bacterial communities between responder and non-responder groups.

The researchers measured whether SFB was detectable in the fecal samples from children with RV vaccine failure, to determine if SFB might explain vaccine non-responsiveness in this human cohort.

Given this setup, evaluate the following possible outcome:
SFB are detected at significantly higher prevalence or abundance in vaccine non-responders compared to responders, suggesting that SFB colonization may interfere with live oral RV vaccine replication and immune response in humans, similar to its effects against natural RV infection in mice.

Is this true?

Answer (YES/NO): NO